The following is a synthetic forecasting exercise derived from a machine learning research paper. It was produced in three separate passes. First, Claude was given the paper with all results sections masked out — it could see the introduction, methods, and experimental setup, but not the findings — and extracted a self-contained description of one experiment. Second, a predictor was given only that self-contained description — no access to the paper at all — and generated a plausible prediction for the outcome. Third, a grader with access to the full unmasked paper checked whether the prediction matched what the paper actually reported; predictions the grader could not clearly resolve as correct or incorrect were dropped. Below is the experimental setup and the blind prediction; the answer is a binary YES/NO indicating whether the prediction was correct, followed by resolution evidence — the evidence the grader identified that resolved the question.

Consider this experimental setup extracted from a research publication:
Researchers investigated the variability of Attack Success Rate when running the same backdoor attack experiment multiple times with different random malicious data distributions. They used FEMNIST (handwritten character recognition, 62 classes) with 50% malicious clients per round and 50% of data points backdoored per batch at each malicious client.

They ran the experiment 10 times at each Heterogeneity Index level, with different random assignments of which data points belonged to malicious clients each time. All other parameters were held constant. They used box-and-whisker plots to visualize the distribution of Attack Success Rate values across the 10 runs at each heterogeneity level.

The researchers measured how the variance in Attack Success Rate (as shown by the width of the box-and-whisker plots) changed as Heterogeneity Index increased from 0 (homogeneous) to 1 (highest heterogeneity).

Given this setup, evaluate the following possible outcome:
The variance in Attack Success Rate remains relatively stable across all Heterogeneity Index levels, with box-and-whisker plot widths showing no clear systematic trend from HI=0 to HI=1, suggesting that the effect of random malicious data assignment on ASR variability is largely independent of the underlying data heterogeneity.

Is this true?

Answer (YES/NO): NO